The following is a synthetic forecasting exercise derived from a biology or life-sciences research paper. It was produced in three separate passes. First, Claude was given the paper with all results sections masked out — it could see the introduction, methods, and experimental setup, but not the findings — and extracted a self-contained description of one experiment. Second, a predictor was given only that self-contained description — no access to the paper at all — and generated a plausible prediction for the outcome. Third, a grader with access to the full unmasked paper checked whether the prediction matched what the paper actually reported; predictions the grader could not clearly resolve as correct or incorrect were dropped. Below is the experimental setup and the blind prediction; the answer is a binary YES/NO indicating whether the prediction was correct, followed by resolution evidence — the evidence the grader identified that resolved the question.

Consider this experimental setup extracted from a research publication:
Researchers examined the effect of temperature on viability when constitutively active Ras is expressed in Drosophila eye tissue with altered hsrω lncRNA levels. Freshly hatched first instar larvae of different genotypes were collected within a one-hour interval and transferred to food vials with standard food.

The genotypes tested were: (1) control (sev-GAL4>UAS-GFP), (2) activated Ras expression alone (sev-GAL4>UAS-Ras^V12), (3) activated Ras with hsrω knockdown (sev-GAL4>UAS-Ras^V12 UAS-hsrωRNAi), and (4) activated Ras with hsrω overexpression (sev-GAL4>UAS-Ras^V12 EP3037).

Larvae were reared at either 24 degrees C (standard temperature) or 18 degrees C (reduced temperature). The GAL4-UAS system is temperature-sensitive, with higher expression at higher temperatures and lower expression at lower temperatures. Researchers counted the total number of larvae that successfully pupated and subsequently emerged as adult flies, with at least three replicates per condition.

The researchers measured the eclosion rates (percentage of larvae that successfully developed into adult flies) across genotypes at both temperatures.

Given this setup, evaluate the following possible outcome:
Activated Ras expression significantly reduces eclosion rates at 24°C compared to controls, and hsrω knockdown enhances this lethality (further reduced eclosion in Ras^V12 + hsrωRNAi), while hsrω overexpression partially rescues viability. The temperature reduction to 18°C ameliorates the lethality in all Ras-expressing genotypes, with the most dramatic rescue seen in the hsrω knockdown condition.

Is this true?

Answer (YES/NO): NO